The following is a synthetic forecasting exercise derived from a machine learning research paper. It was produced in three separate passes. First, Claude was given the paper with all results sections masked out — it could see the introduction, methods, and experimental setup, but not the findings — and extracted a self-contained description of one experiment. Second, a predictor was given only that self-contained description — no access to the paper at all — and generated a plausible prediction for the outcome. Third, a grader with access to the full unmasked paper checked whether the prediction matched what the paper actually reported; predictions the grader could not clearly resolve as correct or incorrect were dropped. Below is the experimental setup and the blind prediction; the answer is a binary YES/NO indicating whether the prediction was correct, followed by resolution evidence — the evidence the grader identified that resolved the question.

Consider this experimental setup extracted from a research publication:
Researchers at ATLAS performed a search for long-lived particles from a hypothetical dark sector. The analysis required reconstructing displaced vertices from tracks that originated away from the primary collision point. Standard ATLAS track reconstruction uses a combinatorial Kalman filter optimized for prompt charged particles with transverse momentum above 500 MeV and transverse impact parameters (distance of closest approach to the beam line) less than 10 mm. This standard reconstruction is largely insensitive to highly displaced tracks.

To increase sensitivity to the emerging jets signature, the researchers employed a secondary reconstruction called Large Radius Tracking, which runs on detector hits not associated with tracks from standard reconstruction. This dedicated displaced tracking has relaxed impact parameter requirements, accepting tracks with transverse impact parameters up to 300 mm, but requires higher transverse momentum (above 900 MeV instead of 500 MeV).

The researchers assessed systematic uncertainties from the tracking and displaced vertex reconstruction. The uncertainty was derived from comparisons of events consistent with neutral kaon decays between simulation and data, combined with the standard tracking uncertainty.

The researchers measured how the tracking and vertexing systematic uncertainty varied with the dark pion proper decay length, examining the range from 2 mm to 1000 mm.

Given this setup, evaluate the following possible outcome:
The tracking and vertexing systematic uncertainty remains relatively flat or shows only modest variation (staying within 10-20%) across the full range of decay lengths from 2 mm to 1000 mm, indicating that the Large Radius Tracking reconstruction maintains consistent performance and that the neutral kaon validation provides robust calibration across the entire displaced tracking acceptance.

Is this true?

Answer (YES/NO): NO